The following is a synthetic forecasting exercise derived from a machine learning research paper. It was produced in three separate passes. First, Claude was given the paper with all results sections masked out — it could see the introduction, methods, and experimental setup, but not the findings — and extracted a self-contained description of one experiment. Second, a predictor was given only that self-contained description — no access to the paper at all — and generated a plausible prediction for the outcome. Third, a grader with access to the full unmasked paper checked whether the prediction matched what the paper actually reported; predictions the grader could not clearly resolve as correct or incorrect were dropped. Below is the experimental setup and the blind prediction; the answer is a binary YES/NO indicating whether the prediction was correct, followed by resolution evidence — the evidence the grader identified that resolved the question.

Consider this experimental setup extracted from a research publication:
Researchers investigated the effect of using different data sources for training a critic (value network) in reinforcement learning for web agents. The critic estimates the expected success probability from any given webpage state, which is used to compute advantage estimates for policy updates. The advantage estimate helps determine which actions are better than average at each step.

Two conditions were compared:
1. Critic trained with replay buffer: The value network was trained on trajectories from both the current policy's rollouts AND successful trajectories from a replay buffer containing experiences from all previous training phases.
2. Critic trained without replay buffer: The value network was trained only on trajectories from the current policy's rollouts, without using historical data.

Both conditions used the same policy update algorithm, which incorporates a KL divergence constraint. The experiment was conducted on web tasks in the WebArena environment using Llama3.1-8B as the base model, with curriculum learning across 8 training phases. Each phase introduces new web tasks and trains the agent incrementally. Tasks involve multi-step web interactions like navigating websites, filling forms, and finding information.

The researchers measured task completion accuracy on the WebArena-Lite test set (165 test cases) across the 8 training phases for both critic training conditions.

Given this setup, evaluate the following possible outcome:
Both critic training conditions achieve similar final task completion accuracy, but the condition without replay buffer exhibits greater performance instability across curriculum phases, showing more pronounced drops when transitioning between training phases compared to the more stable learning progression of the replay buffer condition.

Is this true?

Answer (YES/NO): NO